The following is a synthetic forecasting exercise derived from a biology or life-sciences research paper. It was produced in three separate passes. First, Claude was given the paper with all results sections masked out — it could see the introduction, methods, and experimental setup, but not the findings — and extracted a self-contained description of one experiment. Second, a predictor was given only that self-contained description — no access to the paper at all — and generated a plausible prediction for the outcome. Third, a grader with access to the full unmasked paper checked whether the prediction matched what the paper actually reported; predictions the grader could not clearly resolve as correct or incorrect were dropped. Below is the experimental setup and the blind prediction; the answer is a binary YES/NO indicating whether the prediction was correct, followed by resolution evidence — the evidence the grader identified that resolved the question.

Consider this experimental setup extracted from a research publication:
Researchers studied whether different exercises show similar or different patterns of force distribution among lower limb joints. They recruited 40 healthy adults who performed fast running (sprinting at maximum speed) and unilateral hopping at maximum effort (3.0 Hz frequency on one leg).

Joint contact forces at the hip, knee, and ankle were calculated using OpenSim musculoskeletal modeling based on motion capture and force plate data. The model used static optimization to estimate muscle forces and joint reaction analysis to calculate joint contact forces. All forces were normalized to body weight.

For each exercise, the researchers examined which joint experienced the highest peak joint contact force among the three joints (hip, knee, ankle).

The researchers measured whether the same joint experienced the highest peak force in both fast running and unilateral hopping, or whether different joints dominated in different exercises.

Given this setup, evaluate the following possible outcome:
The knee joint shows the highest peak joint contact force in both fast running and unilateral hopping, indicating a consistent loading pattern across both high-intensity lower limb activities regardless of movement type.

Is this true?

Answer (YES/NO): NO